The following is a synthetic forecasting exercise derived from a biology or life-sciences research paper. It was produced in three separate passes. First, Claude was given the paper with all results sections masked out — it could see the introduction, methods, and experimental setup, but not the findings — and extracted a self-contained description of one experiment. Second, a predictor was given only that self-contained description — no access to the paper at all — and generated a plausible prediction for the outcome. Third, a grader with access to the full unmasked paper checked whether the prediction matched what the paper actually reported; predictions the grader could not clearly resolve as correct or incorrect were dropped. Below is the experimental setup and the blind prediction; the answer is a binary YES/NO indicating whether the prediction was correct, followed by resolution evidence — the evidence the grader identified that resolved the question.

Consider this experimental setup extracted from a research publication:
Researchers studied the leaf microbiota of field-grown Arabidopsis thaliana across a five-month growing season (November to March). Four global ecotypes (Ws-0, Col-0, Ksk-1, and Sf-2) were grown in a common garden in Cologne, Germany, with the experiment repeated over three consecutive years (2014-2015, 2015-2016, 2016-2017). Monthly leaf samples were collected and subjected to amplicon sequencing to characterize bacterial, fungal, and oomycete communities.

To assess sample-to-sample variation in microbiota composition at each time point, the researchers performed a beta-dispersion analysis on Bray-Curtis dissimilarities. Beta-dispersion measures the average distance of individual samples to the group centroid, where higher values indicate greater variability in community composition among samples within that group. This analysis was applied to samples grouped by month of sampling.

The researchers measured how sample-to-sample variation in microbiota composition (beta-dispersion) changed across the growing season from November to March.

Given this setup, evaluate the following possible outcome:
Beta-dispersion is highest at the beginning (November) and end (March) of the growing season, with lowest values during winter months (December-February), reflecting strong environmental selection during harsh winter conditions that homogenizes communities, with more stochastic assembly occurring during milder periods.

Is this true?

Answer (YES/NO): NO